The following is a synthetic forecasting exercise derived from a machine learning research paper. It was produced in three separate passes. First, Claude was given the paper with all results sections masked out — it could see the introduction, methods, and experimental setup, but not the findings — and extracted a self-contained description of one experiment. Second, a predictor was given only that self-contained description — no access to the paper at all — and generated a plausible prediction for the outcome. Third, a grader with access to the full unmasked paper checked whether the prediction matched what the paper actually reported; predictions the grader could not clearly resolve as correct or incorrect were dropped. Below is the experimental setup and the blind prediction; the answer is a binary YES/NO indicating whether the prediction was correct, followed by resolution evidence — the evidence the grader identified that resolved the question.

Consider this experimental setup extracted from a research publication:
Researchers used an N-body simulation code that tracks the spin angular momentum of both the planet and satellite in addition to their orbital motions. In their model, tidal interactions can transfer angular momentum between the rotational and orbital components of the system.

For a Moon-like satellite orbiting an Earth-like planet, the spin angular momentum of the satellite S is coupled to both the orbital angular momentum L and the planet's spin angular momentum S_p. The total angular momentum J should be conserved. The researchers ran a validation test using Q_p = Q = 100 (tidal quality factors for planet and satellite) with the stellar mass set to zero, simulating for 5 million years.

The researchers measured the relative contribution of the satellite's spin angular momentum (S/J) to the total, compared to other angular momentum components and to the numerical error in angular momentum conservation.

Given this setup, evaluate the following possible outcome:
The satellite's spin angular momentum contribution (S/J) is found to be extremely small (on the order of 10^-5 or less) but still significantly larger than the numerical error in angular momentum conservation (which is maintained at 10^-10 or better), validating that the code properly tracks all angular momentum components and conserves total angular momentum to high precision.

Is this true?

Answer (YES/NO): NO